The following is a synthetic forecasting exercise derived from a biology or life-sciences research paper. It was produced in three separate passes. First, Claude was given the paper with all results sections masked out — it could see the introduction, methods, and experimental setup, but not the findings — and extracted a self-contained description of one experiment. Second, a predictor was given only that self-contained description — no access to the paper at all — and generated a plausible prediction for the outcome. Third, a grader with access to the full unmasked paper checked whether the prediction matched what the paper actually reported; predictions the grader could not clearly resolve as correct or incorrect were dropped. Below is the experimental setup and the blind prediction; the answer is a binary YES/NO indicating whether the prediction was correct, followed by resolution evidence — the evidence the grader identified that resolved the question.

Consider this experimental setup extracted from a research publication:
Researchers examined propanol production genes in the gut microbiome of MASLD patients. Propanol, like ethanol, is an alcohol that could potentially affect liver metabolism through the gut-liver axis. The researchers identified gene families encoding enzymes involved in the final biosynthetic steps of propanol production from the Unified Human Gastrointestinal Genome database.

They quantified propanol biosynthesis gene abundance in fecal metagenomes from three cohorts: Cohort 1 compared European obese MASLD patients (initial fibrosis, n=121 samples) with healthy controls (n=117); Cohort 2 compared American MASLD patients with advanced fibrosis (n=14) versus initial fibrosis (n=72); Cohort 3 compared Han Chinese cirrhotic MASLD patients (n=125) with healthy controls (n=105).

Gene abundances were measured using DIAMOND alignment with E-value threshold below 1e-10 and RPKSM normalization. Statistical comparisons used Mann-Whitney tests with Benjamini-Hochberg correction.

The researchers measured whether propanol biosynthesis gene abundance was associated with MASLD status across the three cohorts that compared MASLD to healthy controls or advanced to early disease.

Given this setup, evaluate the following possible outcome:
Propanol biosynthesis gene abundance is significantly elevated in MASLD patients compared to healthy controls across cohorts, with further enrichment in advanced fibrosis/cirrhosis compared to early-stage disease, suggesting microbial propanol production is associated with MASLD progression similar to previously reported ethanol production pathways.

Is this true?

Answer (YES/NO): YES